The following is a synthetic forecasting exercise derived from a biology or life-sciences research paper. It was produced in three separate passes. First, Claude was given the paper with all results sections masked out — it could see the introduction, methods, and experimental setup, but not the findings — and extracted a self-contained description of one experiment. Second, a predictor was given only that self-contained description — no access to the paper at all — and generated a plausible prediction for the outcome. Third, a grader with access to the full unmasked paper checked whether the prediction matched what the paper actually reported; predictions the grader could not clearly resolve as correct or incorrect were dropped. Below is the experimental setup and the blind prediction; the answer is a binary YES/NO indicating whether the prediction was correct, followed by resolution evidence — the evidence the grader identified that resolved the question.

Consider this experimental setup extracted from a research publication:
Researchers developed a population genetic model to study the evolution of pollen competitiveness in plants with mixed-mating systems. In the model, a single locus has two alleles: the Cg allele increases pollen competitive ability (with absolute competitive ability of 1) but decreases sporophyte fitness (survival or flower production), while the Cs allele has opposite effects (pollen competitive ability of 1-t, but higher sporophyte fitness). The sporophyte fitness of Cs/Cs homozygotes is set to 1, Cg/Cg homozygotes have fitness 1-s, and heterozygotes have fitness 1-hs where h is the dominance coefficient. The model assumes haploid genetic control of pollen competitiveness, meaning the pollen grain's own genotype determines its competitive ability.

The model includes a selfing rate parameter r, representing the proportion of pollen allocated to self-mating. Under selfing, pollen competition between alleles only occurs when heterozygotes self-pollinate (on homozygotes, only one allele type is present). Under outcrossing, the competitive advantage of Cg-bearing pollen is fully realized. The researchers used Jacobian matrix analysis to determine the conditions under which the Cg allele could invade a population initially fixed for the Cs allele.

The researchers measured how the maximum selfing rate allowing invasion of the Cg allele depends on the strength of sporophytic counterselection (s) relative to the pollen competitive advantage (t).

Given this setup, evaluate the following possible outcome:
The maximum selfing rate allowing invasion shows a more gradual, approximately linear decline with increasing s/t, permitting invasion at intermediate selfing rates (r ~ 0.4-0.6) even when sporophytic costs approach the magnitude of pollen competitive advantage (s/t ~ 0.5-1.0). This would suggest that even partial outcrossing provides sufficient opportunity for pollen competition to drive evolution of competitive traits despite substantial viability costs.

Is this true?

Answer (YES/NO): NO